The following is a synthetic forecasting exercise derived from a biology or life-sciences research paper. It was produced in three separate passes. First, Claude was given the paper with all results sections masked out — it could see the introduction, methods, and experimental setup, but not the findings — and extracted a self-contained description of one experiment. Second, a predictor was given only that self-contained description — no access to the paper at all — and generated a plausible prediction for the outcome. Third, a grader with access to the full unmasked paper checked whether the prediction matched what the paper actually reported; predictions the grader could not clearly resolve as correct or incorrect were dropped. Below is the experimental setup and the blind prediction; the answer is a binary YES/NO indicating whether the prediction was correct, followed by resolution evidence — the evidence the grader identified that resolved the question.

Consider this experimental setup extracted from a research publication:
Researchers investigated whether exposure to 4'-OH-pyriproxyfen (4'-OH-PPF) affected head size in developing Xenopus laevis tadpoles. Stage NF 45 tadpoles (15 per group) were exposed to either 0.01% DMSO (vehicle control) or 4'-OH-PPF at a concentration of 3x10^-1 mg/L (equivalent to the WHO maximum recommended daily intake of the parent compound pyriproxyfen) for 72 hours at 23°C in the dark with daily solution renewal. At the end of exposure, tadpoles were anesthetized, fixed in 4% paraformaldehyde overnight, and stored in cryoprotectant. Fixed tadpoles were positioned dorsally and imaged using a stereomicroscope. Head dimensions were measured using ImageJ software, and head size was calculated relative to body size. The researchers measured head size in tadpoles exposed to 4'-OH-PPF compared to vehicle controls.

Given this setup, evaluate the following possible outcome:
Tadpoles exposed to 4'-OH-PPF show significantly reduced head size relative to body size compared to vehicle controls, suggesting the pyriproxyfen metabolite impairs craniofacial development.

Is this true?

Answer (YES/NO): YES